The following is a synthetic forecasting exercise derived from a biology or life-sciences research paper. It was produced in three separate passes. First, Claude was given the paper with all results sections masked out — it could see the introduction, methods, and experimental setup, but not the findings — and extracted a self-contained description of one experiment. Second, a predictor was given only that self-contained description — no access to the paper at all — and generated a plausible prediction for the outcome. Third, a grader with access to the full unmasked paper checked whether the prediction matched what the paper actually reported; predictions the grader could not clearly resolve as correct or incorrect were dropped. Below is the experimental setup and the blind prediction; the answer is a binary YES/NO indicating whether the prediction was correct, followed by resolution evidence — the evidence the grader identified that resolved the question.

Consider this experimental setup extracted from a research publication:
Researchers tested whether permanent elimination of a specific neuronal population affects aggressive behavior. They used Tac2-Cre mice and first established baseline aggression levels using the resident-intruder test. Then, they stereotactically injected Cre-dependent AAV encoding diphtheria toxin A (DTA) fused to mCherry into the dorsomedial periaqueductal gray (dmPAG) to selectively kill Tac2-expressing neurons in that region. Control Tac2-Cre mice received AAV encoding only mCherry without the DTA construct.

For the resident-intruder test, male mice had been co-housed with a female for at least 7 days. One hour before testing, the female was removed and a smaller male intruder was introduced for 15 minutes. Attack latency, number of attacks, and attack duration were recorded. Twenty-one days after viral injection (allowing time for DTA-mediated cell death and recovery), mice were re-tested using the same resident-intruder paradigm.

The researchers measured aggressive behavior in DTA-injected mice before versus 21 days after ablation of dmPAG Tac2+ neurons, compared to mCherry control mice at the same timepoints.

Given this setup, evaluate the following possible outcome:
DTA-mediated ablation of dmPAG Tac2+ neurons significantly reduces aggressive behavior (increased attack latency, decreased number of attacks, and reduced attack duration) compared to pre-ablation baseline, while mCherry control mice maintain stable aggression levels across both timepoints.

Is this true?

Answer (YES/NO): YES